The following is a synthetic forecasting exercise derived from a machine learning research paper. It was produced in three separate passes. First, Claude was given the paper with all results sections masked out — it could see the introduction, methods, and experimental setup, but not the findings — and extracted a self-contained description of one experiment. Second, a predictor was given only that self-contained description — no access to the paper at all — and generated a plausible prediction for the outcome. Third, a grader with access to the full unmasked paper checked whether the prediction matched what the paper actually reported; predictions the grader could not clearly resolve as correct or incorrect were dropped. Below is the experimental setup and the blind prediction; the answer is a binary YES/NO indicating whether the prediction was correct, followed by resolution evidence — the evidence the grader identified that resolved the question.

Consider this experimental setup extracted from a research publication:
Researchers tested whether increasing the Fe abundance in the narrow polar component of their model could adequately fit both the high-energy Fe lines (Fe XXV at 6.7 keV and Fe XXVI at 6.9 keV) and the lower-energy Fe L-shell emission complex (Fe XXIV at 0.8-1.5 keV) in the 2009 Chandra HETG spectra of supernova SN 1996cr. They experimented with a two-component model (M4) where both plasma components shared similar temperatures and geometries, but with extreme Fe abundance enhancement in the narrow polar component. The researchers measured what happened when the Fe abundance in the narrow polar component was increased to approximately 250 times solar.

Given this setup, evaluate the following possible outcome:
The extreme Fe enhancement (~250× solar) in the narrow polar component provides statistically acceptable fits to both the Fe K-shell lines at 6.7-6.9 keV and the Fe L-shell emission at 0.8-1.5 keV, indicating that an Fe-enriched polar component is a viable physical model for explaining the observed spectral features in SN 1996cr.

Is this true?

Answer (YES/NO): NO